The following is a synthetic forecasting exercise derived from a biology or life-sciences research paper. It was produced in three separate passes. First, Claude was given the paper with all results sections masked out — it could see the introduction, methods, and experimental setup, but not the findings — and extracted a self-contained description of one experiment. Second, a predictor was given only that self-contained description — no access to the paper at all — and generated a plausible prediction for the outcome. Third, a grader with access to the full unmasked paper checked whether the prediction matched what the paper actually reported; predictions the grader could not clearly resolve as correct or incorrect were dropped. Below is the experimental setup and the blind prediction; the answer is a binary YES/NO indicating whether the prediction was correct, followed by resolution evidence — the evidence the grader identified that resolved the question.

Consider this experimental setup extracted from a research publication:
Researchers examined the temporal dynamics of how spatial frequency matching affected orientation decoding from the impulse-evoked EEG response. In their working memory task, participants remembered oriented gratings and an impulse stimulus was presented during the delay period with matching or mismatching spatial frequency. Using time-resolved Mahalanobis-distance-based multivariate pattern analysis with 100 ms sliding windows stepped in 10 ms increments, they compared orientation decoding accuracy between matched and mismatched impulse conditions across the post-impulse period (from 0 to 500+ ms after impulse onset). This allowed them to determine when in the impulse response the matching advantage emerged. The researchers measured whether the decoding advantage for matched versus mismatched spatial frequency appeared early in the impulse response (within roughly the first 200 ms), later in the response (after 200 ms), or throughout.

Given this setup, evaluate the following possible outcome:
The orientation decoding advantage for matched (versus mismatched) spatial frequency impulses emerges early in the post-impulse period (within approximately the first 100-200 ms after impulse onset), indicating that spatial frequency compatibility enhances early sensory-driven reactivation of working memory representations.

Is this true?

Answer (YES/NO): NO